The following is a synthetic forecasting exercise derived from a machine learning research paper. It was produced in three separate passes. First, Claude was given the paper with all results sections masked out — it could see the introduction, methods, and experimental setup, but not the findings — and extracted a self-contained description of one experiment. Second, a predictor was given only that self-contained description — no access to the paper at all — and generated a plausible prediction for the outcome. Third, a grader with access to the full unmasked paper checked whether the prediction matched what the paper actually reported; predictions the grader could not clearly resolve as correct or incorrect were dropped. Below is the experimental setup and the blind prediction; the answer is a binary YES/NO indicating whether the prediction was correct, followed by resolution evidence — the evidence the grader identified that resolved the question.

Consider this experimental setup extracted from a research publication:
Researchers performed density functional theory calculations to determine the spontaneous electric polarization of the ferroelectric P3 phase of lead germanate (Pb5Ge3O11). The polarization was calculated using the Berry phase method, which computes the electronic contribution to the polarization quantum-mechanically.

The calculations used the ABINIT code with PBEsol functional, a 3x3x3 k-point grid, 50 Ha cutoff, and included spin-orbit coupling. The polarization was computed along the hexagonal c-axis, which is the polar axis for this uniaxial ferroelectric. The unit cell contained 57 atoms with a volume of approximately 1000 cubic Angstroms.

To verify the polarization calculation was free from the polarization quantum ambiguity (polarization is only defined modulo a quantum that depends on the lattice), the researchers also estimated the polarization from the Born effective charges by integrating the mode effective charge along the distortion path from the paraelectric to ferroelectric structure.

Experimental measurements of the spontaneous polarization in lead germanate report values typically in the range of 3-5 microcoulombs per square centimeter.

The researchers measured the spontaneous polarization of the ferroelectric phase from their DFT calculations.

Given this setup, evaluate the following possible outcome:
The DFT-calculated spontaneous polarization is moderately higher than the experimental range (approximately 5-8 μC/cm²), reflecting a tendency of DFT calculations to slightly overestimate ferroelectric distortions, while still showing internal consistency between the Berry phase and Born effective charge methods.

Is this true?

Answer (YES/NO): NO